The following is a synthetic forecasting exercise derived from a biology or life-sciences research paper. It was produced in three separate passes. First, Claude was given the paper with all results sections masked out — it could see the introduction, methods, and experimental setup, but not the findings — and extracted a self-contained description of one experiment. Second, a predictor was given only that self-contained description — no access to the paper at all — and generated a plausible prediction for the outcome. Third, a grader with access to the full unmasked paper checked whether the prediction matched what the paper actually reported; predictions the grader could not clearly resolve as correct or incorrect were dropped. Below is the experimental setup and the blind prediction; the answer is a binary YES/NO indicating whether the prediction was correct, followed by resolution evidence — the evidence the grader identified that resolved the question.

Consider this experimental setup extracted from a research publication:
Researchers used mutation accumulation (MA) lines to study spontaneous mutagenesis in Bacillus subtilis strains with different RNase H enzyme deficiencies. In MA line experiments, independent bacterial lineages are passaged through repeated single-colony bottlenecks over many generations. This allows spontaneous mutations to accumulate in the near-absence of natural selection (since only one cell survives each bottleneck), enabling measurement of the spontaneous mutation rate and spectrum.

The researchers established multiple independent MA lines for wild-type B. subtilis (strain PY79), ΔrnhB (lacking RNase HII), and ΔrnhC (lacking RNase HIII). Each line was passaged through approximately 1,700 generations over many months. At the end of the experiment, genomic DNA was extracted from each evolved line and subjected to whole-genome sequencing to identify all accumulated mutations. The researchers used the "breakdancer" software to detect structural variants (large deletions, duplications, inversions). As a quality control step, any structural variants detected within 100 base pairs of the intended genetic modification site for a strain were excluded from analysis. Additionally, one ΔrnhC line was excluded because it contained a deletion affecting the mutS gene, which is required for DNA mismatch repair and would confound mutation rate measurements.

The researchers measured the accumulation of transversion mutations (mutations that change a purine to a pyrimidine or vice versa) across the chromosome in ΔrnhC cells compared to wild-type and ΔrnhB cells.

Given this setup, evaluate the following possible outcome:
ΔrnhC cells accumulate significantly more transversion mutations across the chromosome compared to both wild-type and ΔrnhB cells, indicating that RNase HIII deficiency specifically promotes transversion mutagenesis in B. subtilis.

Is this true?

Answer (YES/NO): YES